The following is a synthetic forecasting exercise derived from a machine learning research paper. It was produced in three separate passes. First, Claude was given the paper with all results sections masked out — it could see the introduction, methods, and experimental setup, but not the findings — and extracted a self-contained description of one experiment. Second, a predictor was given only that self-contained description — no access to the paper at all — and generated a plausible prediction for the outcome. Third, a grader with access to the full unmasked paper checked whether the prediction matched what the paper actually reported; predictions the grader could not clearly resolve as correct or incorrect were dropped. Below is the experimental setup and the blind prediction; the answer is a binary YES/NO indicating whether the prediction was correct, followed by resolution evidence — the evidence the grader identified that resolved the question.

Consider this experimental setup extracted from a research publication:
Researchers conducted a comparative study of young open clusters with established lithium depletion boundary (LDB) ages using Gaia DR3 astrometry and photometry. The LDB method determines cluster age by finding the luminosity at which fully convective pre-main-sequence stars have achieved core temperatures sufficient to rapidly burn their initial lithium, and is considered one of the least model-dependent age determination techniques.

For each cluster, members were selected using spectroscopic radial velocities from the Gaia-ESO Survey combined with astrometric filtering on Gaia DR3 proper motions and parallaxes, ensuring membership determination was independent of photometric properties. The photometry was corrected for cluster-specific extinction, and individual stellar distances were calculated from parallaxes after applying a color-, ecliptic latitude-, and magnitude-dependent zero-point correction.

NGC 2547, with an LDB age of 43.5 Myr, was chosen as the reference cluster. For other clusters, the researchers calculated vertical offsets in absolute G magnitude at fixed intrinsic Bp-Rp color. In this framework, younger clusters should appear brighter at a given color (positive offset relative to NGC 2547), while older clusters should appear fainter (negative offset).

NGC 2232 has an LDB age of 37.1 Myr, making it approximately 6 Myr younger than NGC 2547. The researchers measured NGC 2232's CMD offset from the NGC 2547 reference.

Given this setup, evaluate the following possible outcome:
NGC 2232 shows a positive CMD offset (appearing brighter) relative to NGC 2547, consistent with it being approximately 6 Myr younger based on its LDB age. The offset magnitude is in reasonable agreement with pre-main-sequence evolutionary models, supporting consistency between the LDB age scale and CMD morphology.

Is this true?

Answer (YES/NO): YES